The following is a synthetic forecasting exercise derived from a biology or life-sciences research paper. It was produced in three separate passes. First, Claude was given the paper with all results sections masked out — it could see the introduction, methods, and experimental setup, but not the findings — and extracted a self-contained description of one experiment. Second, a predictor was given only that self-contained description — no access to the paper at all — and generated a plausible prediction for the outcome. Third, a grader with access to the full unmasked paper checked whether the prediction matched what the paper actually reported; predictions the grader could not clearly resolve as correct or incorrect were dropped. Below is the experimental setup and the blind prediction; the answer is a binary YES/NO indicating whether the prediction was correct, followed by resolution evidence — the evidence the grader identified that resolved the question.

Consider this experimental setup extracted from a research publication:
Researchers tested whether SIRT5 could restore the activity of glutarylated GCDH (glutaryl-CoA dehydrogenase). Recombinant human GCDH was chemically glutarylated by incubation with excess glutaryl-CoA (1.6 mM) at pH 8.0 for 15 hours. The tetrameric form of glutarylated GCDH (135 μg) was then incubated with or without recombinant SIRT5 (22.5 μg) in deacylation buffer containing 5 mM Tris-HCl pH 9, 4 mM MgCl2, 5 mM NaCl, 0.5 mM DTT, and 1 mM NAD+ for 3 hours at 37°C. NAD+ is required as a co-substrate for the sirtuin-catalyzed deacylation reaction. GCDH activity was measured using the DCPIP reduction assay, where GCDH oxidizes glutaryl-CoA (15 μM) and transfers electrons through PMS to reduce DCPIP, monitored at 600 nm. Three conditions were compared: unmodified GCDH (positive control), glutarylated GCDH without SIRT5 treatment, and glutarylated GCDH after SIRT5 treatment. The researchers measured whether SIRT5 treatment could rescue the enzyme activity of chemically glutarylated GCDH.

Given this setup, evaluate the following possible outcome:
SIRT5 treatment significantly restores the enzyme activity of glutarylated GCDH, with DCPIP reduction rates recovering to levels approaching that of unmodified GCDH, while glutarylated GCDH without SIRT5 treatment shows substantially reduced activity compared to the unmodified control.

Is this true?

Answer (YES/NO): NO